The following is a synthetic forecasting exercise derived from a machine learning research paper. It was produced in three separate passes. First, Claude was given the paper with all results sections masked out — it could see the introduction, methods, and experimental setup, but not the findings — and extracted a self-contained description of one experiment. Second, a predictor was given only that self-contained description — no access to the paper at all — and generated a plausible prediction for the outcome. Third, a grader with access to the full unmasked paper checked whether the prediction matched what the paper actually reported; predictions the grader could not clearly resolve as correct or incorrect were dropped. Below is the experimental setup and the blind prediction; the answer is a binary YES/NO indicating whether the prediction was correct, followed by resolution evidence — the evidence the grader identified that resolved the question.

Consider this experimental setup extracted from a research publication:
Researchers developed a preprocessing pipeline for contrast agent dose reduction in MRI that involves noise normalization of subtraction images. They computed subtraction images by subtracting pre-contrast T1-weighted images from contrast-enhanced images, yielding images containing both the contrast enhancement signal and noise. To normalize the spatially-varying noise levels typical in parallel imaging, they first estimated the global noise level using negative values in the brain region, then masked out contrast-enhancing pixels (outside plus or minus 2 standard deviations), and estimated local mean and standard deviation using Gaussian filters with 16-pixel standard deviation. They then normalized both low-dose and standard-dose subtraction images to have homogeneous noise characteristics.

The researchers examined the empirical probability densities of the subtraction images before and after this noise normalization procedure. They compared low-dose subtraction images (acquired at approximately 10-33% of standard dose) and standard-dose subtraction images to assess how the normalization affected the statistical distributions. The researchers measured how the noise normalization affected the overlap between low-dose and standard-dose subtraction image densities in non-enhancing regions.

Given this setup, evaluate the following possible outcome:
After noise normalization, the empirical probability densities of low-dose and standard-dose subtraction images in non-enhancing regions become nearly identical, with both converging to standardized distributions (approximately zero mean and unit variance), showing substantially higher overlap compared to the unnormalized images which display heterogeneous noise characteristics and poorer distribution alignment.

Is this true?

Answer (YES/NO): NO